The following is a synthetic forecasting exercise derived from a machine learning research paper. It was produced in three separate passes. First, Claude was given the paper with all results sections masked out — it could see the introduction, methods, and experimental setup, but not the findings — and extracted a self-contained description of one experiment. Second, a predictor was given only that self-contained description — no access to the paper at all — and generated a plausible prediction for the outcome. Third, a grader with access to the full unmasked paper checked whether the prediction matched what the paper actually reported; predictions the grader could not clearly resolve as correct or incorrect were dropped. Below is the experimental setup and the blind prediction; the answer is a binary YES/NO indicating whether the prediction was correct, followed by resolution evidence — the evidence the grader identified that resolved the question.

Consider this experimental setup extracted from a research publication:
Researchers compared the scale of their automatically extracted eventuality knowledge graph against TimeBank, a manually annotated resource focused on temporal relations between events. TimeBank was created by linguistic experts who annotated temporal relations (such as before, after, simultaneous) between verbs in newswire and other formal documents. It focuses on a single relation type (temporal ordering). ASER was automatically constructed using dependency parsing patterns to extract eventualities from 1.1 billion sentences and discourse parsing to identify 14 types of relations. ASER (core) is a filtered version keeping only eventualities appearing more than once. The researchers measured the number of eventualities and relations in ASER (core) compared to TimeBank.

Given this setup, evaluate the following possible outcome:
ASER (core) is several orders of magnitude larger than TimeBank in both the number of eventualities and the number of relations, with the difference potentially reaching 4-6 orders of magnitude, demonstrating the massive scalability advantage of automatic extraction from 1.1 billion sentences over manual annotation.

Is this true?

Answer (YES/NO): YES